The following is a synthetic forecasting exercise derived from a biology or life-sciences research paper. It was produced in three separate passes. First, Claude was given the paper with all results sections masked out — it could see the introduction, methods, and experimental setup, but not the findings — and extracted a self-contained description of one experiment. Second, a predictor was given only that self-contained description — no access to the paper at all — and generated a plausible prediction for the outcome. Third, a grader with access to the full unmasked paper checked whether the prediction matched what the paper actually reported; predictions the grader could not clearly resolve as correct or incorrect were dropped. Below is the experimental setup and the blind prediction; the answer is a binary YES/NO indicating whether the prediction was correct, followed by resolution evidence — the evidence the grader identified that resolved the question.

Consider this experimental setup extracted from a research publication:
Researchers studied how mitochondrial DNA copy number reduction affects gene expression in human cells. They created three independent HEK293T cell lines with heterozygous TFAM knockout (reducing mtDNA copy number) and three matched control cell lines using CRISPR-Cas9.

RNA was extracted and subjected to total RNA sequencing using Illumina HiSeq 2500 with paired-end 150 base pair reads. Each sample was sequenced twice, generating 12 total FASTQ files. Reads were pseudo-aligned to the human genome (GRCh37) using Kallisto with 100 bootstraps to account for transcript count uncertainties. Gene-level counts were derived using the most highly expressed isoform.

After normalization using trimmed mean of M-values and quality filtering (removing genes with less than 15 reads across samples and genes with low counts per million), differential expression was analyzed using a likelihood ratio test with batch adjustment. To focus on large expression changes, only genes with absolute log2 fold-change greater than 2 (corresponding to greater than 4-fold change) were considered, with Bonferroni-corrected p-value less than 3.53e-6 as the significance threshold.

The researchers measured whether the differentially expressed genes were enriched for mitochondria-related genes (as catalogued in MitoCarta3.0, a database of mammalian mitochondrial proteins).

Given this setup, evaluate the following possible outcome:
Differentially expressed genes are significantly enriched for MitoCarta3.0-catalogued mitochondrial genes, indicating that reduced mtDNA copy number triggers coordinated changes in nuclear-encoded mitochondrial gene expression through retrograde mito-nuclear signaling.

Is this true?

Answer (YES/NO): NO